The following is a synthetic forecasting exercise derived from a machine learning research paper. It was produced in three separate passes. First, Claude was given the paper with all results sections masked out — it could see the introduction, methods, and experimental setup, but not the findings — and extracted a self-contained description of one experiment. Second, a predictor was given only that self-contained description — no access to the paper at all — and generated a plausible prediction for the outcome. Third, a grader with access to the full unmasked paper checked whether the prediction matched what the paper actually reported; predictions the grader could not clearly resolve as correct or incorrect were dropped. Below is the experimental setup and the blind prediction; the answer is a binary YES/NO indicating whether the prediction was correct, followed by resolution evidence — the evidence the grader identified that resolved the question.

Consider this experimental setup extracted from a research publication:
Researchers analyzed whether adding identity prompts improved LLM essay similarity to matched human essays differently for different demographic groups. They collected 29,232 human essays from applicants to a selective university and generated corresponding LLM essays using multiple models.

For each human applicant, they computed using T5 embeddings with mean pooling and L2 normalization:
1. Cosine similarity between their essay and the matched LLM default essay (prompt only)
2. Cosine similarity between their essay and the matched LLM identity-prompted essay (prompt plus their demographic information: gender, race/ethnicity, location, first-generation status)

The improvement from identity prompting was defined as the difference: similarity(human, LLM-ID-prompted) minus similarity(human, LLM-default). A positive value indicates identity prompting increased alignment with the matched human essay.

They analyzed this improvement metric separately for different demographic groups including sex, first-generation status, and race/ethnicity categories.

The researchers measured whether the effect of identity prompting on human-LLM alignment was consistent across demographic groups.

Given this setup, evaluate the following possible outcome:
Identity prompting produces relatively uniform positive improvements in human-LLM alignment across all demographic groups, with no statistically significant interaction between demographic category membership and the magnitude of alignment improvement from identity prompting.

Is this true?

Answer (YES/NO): NO